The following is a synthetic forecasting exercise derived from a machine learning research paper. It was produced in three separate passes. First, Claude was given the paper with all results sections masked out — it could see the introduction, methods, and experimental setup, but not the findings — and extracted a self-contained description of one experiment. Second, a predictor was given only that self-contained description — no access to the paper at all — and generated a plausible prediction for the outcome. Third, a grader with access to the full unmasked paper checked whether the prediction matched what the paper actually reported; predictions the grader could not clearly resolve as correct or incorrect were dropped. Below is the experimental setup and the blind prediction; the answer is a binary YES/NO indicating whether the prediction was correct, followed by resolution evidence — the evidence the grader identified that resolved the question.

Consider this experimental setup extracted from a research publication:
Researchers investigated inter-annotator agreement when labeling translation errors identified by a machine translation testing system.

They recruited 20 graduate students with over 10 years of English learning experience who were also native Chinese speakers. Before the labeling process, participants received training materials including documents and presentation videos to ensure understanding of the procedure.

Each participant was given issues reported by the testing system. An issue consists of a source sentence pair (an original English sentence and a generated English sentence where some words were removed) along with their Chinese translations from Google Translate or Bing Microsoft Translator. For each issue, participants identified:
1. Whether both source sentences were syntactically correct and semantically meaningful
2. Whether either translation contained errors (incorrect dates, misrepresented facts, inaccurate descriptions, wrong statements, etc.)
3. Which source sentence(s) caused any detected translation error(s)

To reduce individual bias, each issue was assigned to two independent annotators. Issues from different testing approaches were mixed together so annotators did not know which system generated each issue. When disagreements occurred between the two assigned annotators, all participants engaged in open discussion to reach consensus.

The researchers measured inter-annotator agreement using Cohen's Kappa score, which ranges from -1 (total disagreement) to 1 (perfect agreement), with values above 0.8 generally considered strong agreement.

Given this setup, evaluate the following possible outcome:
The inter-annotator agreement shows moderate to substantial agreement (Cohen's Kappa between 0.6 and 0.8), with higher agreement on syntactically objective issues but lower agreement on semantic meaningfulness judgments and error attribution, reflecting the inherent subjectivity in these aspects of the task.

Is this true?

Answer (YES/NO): NO